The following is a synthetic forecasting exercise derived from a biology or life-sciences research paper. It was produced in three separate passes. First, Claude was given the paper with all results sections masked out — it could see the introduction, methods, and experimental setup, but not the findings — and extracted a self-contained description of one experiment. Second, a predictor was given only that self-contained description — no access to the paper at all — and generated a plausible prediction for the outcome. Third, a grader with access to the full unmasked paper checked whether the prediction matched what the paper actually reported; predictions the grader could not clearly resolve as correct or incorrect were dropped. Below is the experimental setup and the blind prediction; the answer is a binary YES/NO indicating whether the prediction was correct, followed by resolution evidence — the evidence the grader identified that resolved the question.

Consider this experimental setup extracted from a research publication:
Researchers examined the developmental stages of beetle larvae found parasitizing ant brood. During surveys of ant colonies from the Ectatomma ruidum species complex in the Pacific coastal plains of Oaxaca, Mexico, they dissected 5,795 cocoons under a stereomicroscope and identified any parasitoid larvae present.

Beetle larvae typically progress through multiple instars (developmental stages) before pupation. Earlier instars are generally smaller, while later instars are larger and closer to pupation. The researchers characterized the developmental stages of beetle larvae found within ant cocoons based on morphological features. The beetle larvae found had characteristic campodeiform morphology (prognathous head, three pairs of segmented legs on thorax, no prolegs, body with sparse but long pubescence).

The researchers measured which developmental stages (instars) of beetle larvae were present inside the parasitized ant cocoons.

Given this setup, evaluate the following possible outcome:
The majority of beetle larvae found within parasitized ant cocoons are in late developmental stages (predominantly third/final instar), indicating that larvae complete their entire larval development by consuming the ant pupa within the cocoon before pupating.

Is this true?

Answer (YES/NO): NO